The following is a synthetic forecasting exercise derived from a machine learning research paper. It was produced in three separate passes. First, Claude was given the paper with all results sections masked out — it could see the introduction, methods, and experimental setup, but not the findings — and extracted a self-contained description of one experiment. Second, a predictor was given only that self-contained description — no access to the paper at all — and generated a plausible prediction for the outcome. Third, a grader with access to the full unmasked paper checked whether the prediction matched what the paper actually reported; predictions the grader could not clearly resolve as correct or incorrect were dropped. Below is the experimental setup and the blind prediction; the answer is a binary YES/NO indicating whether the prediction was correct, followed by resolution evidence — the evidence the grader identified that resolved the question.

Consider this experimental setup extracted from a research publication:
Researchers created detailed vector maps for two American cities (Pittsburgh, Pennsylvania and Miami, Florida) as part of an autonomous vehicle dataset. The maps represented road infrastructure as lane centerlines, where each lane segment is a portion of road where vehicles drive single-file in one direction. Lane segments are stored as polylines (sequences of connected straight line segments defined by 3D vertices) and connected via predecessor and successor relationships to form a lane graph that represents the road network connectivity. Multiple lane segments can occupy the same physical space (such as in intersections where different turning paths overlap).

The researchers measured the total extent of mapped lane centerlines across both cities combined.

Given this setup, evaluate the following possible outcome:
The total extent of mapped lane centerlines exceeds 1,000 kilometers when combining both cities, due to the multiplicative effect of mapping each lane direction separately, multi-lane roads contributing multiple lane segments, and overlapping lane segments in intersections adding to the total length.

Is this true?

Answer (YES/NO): NO